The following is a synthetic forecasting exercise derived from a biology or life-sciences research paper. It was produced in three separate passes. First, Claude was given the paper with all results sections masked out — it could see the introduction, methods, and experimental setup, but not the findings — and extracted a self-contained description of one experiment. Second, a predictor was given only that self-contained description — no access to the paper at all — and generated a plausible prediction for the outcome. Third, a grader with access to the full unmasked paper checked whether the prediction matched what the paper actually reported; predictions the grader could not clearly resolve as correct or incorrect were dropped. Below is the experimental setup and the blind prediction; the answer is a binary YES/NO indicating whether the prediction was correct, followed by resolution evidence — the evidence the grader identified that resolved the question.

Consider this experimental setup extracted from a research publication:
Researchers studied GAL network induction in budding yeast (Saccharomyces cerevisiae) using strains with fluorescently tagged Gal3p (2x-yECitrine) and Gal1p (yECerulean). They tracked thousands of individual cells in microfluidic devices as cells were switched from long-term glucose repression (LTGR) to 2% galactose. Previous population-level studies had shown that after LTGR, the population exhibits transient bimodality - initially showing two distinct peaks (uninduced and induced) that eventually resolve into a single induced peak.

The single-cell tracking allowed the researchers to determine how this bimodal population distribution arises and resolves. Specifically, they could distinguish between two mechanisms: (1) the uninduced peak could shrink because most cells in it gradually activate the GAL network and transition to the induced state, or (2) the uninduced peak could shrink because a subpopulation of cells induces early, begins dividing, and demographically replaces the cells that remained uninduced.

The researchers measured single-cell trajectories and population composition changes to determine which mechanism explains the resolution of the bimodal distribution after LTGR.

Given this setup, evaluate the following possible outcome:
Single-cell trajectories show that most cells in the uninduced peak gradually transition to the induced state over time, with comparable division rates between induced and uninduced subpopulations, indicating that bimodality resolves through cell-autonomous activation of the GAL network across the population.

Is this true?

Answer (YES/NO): NO